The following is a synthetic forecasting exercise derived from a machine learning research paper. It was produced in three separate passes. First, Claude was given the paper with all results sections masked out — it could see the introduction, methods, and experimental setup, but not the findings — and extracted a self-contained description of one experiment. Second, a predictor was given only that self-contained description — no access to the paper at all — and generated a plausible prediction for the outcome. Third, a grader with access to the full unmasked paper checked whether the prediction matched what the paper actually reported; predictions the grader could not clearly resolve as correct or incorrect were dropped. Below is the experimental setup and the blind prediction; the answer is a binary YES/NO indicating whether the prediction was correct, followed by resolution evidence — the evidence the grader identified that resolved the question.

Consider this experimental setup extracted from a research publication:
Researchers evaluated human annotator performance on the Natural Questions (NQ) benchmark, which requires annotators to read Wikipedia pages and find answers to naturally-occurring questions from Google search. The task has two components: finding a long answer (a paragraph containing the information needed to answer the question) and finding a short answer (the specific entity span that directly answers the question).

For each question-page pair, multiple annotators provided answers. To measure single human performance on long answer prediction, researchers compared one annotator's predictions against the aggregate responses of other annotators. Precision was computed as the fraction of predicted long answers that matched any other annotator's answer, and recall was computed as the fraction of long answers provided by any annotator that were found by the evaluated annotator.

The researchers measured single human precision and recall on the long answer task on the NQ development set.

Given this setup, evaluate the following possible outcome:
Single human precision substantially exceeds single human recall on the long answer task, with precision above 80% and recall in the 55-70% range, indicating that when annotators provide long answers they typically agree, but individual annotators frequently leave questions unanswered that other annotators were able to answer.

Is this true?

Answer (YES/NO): YES